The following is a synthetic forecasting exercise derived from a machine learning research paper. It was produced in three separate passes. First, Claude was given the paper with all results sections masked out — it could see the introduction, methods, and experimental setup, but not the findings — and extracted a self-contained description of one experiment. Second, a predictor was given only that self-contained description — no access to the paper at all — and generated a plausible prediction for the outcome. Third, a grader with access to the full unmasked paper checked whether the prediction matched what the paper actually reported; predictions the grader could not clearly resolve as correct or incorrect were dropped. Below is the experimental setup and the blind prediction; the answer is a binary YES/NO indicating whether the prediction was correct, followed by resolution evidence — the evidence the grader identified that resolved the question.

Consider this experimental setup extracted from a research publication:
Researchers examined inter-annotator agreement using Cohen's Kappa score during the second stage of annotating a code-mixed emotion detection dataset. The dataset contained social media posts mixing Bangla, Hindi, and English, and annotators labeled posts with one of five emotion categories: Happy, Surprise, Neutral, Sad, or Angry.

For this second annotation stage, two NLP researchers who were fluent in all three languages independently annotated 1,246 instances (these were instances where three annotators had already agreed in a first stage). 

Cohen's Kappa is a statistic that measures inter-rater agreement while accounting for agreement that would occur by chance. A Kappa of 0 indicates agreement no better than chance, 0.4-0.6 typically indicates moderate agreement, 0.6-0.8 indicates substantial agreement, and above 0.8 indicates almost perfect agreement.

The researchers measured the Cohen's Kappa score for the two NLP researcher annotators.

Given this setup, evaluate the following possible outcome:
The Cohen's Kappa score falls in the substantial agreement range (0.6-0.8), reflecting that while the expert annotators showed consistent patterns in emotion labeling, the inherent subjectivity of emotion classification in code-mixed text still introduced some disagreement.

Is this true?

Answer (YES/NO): YES